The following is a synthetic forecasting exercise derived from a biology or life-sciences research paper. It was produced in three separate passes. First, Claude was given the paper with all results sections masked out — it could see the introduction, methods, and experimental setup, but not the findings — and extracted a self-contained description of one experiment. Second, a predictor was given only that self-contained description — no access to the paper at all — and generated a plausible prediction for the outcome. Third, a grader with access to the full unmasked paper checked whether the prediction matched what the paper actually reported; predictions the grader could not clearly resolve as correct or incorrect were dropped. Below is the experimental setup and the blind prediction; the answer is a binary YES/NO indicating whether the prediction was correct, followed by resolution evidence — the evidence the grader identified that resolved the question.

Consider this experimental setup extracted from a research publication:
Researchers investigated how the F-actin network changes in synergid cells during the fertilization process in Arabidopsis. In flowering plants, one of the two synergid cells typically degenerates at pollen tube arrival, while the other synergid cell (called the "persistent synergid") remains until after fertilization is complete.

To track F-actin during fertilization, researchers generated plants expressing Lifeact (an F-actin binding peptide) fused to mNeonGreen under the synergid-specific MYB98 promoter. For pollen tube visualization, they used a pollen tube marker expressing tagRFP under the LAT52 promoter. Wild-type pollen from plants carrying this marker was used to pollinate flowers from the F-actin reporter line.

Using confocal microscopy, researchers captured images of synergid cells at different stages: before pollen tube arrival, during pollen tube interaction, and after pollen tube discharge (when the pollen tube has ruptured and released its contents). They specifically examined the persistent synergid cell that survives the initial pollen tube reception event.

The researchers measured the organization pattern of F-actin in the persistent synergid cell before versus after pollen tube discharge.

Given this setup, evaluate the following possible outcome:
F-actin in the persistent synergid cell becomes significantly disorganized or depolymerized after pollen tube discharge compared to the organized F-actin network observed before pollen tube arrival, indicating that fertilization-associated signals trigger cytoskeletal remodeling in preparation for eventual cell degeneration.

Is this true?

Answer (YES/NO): NO